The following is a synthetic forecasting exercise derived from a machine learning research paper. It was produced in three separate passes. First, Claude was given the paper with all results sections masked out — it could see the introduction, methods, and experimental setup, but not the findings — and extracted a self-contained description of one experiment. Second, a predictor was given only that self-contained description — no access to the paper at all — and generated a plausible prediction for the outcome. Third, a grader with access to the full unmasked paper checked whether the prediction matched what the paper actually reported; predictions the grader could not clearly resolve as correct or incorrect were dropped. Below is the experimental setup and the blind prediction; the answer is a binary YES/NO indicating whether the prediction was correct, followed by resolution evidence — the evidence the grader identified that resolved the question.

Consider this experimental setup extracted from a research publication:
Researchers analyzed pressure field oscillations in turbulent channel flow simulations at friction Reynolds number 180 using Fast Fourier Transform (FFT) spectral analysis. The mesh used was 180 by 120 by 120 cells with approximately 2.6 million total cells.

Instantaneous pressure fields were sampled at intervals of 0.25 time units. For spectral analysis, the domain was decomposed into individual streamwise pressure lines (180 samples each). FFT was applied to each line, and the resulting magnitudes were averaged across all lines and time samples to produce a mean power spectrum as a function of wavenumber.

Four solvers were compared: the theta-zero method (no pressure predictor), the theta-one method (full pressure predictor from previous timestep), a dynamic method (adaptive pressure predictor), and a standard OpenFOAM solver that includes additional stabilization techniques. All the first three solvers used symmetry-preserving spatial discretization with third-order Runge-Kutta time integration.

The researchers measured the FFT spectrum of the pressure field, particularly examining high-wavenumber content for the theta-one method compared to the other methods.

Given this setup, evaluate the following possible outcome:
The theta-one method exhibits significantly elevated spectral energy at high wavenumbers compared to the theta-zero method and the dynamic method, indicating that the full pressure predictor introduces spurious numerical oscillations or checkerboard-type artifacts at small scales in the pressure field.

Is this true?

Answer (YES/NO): YES